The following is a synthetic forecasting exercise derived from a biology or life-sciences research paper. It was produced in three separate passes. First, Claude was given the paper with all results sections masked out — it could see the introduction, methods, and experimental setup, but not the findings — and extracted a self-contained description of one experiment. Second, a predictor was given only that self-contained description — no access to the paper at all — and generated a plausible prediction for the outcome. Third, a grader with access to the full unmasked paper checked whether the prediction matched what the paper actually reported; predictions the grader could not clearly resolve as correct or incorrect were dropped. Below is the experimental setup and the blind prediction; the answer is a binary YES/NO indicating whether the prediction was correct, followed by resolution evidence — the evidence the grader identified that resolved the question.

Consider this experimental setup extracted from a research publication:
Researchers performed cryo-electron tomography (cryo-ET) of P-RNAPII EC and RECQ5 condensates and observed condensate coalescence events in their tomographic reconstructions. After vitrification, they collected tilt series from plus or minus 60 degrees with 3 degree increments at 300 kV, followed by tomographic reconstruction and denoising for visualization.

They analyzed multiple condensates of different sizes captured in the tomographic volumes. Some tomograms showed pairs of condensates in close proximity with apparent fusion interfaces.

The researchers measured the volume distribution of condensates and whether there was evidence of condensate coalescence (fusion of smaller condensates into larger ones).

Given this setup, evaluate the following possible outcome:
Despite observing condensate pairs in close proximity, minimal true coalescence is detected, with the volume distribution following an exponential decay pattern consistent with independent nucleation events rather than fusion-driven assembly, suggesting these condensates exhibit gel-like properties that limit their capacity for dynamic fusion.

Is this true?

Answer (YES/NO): NO